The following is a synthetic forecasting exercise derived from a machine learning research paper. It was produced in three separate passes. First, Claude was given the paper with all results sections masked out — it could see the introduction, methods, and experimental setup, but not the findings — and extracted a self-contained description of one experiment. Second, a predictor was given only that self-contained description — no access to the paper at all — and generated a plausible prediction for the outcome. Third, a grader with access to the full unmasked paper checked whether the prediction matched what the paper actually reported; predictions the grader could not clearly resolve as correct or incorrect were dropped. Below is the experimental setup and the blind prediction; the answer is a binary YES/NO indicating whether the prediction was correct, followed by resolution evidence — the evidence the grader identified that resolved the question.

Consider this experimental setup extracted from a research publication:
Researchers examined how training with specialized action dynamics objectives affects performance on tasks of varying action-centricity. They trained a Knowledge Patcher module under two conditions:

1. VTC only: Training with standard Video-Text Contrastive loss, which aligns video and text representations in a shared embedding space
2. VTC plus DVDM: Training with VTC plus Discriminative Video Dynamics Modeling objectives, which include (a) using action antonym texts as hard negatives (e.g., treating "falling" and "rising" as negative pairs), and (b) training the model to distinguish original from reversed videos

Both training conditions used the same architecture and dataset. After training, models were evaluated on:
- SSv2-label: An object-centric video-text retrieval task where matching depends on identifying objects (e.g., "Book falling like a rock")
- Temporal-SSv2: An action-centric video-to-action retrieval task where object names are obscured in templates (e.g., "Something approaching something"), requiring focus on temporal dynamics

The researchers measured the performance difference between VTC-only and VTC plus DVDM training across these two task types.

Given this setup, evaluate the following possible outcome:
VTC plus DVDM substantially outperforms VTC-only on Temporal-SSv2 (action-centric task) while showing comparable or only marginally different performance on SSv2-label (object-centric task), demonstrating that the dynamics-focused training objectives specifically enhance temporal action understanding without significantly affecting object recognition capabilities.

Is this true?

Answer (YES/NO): YES